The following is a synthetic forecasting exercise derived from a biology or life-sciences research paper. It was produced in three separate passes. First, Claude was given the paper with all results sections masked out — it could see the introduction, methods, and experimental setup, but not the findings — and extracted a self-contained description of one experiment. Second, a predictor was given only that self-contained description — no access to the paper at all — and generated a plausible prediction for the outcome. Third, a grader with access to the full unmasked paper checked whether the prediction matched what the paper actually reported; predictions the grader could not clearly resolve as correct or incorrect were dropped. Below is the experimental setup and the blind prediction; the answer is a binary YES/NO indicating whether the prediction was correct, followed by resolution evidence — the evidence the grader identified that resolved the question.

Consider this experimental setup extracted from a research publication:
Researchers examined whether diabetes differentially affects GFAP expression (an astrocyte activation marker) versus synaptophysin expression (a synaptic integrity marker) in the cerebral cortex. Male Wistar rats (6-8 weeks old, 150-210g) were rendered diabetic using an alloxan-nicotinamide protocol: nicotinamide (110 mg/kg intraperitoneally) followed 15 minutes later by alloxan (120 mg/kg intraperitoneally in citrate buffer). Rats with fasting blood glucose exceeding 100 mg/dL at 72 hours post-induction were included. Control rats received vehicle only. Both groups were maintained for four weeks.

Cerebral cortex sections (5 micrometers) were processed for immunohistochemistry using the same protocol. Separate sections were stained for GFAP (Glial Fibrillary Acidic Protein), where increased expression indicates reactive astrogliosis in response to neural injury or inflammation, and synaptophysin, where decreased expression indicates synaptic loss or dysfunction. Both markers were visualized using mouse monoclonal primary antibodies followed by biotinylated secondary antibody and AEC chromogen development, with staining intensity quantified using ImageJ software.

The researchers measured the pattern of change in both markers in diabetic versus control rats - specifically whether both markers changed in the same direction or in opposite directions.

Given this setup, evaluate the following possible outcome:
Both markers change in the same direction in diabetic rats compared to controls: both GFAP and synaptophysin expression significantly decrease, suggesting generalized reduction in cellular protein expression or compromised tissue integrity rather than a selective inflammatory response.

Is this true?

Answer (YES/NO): NO